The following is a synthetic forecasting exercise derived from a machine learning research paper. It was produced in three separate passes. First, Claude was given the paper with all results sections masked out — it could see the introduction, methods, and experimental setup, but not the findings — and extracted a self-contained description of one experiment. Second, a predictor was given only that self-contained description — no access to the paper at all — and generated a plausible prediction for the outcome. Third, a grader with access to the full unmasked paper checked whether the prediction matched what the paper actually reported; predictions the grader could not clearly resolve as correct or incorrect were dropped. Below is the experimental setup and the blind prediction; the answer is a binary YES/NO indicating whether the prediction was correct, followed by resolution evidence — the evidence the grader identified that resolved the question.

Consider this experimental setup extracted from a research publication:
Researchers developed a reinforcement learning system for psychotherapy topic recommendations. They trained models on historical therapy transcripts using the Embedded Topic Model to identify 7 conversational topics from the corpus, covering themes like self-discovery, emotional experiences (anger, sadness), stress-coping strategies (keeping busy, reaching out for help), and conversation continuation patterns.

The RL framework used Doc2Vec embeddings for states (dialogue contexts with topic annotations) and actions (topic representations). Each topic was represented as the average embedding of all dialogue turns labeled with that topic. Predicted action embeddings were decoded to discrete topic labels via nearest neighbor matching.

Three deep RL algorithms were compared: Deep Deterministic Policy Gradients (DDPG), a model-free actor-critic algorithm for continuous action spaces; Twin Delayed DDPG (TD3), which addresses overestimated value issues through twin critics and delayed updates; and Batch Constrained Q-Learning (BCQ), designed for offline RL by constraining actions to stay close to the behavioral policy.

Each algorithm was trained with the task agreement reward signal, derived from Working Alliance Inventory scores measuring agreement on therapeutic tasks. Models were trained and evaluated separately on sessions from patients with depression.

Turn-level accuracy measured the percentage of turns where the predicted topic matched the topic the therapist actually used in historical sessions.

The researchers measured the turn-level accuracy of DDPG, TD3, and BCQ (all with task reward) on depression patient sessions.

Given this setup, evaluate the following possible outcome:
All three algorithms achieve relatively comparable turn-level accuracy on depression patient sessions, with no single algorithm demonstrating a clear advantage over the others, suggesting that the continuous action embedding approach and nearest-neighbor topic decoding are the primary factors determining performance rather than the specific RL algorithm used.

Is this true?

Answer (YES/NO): NO